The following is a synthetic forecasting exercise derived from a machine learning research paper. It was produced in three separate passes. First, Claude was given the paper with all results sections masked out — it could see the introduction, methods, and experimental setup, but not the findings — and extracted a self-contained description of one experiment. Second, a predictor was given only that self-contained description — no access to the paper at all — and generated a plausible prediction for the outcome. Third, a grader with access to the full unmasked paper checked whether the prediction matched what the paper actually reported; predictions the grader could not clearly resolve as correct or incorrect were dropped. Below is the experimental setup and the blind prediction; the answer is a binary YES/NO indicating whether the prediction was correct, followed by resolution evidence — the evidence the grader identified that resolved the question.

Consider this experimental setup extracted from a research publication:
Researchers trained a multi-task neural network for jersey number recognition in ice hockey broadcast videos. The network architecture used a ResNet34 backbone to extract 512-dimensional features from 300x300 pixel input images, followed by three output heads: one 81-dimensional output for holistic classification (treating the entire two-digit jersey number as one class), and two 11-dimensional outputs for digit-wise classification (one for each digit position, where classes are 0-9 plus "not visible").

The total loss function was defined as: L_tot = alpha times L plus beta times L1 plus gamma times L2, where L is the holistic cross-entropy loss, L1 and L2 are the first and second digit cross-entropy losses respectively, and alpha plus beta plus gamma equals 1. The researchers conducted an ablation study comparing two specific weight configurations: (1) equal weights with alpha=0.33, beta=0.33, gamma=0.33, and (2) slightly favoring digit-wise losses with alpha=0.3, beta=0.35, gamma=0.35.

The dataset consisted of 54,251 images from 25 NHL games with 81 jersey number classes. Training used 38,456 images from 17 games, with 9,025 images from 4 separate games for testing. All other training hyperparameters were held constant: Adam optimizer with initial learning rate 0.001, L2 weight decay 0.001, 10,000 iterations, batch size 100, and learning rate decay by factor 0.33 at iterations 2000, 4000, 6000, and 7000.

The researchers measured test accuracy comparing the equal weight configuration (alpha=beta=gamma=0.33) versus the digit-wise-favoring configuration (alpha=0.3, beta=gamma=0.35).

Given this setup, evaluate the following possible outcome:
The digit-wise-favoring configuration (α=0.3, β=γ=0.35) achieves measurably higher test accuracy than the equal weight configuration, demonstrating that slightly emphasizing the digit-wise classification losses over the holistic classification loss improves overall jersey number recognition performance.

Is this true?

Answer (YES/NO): YES